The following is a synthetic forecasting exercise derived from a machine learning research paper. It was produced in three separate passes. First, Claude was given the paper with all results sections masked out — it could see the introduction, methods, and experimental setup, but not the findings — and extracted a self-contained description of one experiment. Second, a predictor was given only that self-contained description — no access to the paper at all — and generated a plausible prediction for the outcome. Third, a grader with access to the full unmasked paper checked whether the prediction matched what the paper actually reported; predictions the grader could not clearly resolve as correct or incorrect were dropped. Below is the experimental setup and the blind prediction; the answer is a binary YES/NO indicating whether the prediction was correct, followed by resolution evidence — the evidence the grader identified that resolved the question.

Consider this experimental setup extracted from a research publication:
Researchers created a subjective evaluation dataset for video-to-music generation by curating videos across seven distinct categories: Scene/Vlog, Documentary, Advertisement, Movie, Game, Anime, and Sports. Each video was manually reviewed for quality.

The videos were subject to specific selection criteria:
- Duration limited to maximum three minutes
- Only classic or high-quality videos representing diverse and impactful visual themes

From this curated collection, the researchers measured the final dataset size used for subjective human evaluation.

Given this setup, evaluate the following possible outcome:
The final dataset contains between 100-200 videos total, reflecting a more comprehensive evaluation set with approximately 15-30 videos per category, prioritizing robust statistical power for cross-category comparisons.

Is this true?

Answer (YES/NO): NO